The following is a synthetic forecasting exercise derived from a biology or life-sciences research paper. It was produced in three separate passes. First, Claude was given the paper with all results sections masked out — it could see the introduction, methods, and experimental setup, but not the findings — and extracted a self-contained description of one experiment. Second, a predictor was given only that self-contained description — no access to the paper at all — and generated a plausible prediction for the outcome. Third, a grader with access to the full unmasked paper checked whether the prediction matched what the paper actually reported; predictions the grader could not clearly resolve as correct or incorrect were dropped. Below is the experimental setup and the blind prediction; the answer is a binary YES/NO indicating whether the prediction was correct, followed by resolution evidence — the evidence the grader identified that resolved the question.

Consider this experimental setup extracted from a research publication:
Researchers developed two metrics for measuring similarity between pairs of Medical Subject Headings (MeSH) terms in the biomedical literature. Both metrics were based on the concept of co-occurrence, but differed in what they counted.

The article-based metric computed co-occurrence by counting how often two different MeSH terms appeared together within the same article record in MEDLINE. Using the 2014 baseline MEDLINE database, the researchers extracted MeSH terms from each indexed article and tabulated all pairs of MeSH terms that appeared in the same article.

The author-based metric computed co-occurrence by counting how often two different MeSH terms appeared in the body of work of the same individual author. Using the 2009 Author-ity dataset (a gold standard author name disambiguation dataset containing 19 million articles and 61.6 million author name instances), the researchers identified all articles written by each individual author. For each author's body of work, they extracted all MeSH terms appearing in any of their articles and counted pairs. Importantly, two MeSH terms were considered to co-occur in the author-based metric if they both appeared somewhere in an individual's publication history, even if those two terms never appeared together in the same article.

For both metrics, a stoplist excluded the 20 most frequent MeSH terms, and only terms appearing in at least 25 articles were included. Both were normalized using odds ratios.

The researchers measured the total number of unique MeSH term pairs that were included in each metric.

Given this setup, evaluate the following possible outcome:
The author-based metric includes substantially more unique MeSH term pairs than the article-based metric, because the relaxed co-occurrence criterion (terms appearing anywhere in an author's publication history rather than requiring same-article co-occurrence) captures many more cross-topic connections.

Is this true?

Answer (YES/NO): YES